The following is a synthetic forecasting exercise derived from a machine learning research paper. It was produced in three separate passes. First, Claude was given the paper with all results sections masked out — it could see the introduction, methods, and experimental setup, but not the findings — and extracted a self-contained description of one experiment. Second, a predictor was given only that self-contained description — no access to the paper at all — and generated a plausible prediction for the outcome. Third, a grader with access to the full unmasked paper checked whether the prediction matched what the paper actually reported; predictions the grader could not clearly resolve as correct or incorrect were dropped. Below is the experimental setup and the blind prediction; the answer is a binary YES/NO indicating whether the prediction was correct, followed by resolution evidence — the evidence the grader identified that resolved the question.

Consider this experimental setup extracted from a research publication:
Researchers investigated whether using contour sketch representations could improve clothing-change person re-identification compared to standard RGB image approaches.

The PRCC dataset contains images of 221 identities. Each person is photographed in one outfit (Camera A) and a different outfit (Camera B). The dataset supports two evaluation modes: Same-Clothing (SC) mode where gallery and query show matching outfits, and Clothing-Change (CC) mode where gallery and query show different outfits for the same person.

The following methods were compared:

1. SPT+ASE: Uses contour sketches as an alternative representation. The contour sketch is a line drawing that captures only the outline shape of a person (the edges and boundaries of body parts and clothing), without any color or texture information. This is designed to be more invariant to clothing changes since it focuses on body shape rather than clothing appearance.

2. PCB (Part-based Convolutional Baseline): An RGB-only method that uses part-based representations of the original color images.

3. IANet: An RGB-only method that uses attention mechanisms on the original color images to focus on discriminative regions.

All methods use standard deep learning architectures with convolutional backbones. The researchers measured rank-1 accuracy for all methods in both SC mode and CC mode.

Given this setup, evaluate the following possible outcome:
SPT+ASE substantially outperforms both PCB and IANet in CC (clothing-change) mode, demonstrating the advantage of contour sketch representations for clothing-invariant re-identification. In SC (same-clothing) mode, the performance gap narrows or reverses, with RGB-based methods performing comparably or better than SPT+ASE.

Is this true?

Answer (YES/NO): NO